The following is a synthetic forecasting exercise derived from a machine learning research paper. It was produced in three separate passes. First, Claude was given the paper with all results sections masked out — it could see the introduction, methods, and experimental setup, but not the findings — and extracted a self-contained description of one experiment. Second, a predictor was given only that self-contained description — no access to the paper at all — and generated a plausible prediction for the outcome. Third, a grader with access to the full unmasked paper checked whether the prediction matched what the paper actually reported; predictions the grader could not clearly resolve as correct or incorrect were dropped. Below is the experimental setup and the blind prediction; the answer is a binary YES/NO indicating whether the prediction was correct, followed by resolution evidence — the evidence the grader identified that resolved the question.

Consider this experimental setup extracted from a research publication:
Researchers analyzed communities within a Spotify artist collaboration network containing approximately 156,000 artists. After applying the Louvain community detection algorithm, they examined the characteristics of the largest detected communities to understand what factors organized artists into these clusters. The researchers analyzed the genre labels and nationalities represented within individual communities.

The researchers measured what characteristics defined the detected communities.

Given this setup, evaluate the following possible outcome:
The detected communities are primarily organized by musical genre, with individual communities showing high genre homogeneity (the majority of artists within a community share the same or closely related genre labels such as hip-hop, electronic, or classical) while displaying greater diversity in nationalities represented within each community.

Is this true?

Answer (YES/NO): NO